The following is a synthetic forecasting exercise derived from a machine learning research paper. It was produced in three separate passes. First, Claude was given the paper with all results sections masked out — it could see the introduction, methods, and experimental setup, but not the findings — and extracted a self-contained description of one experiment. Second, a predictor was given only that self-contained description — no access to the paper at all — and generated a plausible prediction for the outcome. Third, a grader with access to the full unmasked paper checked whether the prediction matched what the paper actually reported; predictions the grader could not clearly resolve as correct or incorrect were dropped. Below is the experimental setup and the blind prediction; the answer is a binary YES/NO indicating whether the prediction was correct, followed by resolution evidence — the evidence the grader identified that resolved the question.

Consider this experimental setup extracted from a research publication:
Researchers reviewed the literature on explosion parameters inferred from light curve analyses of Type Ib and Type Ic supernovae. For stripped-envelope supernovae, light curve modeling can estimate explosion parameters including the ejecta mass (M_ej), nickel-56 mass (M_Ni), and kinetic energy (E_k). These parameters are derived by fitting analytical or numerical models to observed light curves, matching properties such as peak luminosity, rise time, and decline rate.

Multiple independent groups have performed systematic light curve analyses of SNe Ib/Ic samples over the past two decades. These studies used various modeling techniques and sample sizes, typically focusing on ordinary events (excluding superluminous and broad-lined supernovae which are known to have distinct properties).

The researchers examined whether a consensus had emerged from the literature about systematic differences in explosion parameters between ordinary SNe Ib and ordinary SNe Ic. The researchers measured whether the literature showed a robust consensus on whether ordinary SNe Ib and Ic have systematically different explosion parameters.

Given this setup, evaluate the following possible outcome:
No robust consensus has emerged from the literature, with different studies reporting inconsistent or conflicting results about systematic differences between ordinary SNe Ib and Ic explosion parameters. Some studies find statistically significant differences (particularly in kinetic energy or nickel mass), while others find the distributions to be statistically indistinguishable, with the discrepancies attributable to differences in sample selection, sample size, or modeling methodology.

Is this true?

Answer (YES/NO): YES